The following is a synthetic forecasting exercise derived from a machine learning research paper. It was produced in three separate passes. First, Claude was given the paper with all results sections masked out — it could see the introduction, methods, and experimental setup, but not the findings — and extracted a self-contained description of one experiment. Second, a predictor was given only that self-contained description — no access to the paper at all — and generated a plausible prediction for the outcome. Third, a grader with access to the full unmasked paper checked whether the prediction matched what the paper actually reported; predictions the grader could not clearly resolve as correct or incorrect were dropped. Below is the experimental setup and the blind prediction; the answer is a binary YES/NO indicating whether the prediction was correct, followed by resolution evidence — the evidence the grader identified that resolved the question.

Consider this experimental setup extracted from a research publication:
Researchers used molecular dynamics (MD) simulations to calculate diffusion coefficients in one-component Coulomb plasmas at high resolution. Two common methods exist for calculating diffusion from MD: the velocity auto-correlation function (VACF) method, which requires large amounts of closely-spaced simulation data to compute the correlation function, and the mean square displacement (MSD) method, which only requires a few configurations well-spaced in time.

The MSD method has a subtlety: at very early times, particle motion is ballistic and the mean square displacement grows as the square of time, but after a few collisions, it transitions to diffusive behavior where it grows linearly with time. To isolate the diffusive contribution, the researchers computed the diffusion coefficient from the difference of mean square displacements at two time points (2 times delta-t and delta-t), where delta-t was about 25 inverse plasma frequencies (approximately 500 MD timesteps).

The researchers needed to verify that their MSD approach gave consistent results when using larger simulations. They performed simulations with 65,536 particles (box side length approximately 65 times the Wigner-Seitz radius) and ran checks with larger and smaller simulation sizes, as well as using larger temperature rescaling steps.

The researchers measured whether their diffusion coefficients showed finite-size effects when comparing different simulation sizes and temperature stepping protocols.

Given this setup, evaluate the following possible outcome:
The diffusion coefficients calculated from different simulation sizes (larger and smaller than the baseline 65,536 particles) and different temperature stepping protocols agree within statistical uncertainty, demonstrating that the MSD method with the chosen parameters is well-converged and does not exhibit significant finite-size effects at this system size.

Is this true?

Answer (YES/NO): YES